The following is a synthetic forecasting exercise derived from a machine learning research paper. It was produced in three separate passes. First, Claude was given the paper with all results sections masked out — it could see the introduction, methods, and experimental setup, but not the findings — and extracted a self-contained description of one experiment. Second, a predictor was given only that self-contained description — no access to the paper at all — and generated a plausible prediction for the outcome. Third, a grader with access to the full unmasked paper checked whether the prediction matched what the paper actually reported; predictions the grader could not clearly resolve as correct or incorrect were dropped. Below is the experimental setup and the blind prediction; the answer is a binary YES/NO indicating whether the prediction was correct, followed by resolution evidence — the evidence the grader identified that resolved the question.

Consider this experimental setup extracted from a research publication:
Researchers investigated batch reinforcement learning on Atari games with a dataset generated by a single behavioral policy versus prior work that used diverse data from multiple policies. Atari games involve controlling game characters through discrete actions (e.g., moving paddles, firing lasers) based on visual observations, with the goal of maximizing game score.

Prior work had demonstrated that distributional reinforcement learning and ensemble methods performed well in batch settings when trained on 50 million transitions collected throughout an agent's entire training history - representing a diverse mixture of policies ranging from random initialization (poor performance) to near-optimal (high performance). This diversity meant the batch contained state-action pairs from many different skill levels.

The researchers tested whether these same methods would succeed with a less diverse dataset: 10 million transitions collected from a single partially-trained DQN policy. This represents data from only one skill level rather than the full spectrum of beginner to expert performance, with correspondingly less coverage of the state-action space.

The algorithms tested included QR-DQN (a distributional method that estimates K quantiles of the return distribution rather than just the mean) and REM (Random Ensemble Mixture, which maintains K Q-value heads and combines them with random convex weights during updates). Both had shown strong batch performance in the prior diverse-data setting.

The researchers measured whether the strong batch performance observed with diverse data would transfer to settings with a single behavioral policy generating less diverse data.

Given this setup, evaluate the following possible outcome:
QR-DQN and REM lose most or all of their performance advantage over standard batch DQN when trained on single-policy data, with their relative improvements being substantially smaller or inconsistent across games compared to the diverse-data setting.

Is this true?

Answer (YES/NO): NO